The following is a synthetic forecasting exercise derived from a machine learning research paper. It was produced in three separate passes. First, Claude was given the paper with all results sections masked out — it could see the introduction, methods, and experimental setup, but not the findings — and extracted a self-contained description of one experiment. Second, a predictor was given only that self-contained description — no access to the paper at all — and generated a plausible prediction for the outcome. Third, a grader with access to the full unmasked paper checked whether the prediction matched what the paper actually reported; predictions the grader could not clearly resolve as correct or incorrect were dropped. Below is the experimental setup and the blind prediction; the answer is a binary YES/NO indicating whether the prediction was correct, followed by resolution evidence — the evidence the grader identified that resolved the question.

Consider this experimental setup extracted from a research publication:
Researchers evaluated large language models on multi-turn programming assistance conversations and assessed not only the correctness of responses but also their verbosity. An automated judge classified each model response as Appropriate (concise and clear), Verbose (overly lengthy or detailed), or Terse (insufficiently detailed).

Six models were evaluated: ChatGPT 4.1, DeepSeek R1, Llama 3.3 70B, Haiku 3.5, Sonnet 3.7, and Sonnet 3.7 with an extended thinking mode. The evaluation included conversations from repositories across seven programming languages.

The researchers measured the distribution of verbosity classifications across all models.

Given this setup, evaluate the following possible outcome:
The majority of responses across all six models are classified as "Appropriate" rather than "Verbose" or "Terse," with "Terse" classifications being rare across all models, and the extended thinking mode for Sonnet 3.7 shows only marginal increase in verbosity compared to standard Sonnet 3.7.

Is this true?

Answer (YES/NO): NO